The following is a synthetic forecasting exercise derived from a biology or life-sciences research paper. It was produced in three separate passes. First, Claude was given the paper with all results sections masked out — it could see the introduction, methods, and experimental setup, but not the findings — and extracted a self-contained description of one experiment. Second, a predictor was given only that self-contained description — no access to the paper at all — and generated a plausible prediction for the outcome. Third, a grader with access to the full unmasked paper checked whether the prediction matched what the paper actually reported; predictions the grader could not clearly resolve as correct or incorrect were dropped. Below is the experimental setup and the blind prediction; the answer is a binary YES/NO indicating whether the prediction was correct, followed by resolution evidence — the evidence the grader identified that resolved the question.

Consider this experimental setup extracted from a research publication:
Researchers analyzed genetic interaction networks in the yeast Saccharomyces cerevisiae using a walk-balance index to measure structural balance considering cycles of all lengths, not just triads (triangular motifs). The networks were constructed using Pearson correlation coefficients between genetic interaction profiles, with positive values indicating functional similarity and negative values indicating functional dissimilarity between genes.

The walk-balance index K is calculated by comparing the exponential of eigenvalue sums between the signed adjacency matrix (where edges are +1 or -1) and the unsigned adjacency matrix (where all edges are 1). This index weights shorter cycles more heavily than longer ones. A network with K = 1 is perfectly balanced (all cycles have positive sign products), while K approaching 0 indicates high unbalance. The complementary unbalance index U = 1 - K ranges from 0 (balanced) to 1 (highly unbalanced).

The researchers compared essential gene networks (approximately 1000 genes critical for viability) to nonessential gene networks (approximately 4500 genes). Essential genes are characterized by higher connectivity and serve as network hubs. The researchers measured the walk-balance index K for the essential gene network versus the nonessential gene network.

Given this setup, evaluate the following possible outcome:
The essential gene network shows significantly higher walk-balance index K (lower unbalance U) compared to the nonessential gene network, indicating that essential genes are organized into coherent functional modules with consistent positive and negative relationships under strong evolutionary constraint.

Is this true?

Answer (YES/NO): NO